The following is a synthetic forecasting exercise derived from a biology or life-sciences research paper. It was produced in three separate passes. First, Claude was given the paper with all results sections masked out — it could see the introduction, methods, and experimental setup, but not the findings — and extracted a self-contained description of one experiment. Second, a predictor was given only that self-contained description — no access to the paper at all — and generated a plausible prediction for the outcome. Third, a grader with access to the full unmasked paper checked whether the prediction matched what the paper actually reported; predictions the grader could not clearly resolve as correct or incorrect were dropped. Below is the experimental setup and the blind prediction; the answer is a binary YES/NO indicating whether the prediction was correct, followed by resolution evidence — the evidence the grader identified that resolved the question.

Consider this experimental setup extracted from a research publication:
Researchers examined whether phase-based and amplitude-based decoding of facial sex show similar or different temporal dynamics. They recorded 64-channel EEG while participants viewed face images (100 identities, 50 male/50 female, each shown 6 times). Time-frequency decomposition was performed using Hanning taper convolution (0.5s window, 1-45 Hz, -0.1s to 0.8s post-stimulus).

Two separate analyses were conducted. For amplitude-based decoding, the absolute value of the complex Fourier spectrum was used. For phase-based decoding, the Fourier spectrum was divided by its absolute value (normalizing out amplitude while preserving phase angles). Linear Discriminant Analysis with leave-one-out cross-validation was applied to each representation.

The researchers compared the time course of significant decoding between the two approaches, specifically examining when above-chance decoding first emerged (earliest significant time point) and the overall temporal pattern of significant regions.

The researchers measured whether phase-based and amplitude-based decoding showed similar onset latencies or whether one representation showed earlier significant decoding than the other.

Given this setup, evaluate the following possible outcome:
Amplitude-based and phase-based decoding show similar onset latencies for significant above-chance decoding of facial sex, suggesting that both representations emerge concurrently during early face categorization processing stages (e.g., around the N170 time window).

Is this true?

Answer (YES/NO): NO